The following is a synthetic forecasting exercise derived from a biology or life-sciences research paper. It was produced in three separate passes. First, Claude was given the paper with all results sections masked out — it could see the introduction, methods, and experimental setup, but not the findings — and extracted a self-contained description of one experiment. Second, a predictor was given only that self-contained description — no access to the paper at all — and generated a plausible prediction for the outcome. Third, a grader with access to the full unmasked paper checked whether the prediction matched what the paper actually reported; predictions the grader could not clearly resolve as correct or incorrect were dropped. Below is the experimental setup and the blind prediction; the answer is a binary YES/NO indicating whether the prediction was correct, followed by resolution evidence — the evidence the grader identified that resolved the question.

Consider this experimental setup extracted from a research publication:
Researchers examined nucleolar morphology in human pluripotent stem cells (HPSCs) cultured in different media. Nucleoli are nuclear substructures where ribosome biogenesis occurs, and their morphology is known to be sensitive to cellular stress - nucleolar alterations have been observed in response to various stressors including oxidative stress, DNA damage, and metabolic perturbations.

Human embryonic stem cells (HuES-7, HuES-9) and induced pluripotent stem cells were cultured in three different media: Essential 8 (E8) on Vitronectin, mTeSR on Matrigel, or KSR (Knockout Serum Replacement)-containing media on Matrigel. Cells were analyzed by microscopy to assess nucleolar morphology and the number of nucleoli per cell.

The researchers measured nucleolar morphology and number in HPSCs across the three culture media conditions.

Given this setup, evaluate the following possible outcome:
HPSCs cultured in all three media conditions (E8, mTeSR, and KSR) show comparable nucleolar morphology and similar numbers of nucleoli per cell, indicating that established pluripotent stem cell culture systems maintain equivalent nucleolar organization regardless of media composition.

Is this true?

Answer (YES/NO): NO